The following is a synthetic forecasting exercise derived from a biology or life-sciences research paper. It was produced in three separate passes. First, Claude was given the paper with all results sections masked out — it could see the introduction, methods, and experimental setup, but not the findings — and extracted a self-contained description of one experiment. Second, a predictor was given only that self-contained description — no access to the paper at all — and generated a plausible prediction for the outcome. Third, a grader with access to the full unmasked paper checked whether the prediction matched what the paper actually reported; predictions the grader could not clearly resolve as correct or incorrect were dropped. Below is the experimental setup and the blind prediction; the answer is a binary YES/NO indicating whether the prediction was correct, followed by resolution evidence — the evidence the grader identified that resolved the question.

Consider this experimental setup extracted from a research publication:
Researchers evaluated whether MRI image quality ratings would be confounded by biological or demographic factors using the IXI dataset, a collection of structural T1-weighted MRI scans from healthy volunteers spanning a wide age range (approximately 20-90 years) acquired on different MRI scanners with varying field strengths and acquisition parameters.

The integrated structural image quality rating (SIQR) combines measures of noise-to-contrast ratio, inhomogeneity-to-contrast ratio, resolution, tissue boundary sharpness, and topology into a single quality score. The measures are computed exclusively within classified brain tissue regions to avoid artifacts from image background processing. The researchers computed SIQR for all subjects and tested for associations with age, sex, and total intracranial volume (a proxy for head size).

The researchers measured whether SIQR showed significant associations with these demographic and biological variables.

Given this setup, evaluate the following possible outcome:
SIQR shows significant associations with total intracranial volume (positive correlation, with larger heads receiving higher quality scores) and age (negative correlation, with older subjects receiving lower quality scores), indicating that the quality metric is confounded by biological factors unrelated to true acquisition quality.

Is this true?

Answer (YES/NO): NO